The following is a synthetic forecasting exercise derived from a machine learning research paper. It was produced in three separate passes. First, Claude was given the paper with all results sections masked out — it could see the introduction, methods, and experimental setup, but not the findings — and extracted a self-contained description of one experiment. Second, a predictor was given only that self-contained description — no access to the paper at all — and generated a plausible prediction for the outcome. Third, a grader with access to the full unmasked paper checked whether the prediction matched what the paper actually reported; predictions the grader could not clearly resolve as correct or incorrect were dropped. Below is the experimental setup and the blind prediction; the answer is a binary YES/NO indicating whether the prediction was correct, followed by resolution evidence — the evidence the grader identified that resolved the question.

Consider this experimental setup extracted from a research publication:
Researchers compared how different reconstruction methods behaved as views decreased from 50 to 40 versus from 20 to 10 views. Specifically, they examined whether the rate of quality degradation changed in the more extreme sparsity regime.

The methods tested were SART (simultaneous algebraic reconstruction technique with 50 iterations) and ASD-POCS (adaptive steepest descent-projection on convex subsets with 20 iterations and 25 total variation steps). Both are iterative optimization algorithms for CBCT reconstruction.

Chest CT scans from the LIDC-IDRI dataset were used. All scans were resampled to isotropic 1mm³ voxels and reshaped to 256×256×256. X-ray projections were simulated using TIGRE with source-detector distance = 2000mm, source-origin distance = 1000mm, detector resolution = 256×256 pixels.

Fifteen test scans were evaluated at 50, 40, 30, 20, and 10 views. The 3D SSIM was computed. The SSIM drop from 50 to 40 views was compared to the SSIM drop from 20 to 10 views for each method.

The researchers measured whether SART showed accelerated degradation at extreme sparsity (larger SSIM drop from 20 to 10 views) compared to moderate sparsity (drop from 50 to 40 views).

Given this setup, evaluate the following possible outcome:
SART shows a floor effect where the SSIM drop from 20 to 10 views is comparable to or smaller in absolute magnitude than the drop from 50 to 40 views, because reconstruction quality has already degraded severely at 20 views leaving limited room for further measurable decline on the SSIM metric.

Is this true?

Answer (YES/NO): NO